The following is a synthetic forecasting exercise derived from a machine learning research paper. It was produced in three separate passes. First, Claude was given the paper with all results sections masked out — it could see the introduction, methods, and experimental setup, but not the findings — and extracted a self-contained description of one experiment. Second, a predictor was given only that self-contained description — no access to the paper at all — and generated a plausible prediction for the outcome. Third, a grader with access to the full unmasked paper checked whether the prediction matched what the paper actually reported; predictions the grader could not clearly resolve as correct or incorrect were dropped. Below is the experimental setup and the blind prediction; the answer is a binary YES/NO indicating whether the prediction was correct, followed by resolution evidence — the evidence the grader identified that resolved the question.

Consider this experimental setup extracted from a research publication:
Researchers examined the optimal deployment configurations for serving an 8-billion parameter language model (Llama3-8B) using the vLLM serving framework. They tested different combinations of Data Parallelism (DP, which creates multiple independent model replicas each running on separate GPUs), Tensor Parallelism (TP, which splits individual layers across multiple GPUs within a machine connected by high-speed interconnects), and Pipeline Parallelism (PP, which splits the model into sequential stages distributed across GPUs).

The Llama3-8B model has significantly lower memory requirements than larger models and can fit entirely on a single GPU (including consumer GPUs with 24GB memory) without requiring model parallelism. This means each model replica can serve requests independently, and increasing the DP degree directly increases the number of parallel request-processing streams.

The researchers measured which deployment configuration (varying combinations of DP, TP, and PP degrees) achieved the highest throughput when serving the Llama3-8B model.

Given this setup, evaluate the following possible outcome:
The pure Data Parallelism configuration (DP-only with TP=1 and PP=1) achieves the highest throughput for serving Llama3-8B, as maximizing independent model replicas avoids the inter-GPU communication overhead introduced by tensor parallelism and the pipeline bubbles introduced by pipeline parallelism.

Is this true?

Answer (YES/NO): YES